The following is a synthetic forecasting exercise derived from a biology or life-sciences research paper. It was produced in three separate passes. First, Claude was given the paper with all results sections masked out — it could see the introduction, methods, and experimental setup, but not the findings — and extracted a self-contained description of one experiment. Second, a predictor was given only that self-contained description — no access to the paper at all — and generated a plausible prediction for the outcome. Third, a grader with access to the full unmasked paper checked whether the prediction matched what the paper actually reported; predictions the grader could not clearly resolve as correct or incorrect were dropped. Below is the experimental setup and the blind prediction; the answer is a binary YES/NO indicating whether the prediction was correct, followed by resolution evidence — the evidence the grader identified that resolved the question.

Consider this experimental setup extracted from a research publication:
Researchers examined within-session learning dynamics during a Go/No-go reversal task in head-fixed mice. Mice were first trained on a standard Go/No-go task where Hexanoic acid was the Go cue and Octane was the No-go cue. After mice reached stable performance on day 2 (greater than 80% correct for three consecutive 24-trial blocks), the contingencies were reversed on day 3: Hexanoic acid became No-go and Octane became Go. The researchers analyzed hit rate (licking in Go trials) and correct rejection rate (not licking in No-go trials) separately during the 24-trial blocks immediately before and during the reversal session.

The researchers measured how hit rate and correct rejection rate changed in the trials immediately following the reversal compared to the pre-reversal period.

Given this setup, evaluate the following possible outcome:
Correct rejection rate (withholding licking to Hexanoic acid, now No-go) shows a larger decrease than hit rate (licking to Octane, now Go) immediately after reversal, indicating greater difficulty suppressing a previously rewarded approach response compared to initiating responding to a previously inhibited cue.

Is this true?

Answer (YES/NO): YES